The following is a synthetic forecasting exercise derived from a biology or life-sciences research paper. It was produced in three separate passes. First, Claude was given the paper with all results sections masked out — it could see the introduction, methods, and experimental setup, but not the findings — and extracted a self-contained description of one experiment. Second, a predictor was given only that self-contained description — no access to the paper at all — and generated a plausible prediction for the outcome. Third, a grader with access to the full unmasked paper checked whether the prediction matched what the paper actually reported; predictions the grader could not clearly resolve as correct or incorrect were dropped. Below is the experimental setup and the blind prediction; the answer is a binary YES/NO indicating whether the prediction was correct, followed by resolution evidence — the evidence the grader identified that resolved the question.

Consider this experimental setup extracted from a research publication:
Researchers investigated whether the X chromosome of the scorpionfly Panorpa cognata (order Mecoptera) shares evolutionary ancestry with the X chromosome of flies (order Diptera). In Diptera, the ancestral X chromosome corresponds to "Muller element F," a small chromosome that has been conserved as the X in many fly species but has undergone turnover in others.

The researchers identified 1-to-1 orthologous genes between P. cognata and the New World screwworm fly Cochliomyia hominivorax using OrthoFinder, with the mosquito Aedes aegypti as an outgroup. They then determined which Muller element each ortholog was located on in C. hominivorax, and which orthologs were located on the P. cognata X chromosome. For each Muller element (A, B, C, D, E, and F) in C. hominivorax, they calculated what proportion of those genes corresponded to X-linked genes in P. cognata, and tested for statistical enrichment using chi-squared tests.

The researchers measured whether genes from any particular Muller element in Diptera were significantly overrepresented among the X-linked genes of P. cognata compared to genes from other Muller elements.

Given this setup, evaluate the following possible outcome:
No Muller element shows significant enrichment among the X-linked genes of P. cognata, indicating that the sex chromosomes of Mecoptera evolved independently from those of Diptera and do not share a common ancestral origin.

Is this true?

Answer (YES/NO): NO